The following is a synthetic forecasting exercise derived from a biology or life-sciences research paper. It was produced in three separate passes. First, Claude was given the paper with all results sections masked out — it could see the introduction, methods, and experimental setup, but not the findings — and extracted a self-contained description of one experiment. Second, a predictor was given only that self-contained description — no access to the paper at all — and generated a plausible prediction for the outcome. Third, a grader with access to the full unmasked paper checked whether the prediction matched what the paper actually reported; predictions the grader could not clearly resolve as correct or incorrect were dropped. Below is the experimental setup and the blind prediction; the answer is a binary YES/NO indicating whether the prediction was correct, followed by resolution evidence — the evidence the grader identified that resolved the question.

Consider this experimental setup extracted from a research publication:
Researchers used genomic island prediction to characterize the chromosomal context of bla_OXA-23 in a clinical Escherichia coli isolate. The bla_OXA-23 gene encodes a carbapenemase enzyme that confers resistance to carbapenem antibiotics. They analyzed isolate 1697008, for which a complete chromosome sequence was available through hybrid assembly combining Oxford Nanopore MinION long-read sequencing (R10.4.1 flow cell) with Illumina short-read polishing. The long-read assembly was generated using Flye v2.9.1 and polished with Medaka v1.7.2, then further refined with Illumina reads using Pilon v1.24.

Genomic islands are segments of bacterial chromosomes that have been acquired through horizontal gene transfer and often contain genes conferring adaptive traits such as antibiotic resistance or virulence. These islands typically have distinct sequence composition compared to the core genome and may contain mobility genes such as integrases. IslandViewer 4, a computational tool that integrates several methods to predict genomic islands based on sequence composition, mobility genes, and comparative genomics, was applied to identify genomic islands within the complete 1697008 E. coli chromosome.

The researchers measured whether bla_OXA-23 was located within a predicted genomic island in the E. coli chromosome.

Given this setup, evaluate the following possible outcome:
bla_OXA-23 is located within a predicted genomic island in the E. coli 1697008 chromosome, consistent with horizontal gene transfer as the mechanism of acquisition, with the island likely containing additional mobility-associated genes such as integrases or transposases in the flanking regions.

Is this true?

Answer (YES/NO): YES